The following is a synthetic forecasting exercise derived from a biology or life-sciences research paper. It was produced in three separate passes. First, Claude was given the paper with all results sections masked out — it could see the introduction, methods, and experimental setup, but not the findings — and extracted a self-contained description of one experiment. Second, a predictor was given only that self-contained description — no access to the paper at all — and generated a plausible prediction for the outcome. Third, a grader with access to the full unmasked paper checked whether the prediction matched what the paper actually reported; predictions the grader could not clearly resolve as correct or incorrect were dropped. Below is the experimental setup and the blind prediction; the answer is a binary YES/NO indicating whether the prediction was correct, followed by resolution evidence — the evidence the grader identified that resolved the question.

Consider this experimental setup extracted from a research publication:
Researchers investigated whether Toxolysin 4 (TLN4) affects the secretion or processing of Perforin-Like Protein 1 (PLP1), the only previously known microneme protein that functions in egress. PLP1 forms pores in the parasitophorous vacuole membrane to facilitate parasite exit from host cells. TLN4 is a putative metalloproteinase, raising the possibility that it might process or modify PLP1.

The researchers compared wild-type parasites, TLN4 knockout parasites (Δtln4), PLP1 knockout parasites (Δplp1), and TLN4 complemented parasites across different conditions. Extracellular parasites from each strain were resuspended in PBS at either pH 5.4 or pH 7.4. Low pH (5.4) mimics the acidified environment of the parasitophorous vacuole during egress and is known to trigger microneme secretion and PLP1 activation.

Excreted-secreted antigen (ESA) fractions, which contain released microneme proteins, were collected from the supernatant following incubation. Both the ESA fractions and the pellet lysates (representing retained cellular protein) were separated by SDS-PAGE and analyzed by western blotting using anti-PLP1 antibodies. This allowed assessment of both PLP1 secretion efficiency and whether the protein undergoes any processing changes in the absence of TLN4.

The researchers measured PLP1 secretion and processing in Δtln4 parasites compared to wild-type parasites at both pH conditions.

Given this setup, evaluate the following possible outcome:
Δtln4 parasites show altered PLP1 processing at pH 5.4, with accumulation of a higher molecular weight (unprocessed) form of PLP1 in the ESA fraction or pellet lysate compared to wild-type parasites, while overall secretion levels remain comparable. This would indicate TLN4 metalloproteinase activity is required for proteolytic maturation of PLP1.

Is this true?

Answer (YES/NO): NO